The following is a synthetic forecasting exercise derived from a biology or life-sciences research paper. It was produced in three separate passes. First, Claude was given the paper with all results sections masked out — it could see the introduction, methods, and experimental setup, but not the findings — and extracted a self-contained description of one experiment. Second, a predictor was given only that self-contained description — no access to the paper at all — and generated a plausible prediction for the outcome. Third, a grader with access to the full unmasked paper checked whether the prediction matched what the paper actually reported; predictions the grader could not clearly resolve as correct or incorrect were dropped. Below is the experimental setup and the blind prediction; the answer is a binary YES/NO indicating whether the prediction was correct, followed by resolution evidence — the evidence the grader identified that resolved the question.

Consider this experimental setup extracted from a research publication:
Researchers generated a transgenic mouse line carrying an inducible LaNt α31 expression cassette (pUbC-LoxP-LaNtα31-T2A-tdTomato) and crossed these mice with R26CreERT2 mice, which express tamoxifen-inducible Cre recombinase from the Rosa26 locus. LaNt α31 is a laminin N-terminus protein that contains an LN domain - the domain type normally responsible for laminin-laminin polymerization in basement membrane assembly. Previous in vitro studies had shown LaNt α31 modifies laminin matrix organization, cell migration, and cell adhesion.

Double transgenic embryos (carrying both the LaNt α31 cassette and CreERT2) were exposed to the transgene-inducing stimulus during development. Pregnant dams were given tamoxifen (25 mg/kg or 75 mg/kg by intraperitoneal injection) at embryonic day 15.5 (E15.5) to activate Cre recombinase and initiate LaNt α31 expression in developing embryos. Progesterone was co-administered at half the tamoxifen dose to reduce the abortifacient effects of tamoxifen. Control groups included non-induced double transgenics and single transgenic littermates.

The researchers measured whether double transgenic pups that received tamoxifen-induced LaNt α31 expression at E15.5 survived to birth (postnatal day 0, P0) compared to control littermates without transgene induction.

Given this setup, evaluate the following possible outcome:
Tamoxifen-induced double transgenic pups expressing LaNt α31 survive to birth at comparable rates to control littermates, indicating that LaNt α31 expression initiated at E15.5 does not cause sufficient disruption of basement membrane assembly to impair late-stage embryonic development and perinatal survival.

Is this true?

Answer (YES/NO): NO